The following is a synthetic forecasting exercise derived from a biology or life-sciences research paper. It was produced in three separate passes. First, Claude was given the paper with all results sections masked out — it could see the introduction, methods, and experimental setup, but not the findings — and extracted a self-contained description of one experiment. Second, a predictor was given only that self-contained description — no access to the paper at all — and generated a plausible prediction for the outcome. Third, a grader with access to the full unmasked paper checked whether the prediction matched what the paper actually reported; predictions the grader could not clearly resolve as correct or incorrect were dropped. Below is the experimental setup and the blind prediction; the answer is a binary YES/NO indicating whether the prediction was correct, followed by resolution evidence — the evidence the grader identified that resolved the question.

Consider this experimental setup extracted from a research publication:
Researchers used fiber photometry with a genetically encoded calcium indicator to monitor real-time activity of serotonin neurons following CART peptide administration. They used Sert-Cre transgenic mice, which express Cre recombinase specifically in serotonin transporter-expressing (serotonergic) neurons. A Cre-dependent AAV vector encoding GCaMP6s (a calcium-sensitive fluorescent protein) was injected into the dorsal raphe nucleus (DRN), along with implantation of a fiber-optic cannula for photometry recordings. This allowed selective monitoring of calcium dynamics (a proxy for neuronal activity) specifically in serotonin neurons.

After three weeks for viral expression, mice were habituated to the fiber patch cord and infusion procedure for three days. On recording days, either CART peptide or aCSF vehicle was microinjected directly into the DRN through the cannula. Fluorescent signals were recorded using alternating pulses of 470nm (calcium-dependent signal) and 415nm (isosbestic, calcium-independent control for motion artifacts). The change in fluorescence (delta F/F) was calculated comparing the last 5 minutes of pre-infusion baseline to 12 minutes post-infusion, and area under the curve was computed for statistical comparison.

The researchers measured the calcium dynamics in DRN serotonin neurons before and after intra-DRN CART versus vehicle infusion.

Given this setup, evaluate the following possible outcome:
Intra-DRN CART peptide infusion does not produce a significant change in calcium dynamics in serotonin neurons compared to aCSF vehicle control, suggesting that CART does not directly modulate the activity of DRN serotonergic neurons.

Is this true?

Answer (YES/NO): NO